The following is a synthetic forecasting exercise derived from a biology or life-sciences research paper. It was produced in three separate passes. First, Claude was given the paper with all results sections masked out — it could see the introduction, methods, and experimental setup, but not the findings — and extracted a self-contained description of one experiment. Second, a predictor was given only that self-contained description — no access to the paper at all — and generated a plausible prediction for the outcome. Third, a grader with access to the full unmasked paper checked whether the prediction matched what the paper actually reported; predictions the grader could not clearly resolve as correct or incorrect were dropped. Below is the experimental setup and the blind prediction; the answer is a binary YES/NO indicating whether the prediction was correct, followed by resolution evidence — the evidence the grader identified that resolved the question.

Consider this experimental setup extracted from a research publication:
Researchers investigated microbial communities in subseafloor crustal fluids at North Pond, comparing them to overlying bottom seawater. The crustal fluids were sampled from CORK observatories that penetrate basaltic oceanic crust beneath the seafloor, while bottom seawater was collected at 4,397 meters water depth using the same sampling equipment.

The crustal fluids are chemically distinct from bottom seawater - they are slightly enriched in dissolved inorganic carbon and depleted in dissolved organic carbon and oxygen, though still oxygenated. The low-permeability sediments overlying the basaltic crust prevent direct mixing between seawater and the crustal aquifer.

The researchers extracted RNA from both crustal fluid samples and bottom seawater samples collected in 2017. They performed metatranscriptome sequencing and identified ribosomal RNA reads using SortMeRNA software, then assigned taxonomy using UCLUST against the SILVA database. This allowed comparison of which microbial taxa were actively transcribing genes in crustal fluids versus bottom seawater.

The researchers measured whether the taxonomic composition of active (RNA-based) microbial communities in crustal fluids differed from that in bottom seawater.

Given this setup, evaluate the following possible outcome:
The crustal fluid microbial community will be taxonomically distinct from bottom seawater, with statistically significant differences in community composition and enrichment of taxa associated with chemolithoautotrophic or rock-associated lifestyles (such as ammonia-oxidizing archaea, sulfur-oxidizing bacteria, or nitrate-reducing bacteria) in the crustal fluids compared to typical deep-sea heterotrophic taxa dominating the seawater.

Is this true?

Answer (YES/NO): NO